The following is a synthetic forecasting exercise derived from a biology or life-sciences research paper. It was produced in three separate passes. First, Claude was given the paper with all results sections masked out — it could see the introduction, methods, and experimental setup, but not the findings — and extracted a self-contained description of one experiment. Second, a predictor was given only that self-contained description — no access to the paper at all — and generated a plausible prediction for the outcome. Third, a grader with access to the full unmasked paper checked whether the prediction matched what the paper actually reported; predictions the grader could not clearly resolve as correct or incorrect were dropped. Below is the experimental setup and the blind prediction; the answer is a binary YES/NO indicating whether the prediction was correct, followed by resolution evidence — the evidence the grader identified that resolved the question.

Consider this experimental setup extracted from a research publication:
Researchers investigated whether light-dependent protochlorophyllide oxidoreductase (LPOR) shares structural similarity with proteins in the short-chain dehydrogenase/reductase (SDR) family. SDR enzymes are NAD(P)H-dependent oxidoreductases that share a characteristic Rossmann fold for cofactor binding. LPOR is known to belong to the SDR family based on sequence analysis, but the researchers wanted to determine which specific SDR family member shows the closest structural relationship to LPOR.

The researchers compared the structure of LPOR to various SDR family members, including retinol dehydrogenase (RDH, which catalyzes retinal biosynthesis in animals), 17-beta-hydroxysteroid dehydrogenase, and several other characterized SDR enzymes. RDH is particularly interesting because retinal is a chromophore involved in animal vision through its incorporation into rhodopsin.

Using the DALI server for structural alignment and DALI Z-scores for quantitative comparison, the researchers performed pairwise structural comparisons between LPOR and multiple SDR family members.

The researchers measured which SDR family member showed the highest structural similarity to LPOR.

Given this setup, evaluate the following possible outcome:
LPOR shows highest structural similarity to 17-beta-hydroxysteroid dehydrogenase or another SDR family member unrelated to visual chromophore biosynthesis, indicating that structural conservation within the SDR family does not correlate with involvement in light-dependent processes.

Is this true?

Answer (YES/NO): NO